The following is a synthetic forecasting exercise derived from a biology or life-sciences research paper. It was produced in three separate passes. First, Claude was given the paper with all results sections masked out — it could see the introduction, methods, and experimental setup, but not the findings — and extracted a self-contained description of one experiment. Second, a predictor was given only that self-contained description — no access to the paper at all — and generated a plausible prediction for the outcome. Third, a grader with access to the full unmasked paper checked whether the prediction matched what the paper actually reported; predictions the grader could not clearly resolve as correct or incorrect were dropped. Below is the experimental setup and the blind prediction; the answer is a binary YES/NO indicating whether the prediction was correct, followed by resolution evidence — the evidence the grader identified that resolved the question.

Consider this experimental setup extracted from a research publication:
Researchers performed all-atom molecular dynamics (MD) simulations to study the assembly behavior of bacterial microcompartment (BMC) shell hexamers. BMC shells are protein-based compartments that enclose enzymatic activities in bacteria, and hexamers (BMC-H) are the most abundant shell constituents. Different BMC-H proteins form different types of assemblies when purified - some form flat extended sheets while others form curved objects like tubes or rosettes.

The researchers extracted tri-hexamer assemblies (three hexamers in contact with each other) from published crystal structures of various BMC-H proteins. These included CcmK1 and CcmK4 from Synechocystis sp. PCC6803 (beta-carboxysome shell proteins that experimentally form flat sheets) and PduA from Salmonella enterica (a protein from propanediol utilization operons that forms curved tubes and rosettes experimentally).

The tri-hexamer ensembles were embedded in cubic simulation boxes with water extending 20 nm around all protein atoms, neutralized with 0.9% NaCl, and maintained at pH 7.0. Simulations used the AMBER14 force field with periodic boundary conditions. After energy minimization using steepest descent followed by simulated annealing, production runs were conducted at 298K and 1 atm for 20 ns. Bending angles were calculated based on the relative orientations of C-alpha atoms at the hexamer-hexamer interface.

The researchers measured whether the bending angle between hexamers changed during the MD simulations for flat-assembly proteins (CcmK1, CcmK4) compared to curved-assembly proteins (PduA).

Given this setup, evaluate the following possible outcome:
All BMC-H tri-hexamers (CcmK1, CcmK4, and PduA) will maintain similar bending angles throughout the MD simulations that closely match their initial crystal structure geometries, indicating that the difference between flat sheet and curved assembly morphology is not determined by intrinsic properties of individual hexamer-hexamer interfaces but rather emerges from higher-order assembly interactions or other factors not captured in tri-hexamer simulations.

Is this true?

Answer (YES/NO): NO